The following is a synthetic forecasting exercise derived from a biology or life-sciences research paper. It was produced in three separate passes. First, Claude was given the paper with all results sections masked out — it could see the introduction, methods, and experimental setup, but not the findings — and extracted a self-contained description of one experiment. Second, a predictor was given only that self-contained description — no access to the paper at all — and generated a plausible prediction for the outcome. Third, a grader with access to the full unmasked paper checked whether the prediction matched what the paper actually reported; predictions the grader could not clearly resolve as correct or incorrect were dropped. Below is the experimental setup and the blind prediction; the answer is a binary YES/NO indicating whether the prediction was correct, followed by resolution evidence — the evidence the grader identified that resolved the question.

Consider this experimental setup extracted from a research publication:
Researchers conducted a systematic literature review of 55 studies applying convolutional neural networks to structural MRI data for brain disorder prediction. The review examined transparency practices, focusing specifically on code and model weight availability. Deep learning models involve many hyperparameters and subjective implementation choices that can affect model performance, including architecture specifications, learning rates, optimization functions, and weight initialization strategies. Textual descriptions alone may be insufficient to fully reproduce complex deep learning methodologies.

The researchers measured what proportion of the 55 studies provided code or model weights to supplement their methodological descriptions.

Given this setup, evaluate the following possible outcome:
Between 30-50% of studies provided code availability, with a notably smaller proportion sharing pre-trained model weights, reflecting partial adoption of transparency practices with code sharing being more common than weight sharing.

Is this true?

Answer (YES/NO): NO